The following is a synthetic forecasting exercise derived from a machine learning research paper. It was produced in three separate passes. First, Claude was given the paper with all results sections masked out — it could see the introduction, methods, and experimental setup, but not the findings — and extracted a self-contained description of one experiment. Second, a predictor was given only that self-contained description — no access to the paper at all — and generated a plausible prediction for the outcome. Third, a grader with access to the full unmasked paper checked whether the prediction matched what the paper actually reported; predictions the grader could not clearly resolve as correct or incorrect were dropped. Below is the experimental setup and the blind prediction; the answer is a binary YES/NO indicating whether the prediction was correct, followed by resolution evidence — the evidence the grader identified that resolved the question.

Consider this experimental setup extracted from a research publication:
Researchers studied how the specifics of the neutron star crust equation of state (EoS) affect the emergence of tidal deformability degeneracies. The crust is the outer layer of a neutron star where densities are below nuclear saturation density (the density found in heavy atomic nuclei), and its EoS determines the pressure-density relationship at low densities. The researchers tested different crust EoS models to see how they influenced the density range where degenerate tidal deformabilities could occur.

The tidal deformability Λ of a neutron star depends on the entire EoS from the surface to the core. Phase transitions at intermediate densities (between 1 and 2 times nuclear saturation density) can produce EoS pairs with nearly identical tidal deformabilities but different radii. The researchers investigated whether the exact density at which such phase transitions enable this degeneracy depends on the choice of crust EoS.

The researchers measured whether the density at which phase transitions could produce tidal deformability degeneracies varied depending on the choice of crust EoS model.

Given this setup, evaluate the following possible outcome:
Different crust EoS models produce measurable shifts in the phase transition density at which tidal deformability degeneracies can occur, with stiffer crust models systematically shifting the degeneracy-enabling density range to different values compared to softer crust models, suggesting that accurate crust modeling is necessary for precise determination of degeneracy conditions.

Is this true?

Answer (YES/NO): NO